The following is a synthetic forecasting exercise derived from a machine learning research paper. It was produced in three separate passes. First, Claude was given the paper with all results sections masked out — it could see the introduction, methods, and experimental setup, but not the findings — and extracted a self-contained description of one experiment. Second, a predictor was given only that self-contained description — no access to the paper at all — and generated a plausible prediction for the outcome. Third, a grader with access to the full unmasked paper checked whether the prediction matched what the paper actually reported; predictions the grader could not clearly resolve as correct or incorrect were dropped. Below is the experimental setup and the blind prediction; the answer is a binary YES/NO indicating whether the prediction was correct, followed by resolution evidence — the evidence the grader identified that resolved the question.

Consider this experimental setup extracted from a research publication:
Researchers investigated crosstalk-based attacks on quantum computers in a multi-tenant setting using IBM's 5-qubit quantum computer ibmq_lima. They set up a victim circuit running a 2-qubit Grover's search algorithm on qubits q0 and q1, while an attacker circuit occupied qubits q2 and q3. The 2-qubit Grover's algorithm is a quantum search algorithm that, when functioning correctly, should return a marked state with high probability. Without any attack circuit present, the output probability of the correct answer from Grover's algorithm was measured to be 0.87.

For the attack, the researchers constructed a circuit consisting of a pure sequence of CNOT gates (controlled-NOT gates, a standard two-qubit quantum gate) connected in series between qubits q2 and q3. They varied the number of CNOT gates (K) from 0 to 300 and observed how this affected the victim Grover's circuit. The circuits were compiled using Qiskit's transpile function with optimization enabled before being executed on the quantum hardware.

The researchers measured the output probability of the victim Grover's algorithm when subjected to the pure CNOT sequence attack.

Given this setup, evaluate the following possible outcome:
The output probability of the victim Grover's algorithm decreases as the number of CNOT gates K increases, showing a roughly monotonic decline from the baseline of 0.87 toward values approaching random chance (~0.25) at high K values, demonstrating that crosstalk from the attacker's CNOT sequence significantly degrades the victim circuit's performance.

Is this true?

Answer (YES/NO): NO